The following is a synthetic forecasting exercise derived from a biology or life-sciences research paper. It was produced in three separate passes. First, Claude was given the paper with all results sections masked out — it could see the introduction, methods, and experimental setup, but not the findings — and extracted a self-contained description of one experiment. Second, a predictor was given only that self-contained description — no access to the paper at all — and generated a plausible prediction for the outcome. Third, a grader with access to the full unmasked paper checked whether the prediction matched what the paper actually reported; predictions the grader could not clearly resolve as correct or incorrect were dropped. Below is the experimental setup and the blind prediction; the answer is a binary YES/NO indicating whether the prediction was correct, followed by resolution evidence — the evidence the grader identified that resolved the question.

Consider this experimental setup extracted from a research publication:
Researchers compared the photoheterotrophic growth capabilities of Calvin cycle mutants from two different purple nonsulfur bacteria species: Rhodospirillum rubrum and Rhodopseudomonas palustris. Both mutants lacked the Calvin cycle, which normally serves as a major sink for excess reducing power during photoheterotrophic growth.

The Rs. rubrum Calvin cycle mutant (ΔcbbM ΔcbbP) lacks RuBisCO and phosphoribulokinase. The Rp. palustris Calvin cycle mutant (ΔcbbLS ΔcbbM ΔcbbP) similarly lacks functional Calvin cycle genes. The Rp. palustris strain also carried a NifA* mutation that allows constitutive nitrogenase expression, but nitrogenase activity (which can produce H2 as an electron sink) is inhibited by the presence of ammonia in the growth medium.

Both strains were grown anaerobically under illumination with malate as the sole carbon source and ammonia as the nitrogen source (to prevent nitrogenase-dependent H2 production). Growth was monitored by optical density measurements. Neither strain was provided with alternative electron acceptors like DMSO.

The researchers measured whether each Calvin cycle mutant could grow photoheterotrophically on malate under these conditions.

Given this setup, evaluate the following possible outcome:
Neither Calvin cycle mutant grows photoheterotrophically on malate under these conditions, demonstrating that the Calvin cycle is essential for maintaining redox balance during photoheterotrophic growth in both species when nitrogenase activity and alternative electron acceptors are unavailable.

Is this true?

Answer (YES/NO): NO